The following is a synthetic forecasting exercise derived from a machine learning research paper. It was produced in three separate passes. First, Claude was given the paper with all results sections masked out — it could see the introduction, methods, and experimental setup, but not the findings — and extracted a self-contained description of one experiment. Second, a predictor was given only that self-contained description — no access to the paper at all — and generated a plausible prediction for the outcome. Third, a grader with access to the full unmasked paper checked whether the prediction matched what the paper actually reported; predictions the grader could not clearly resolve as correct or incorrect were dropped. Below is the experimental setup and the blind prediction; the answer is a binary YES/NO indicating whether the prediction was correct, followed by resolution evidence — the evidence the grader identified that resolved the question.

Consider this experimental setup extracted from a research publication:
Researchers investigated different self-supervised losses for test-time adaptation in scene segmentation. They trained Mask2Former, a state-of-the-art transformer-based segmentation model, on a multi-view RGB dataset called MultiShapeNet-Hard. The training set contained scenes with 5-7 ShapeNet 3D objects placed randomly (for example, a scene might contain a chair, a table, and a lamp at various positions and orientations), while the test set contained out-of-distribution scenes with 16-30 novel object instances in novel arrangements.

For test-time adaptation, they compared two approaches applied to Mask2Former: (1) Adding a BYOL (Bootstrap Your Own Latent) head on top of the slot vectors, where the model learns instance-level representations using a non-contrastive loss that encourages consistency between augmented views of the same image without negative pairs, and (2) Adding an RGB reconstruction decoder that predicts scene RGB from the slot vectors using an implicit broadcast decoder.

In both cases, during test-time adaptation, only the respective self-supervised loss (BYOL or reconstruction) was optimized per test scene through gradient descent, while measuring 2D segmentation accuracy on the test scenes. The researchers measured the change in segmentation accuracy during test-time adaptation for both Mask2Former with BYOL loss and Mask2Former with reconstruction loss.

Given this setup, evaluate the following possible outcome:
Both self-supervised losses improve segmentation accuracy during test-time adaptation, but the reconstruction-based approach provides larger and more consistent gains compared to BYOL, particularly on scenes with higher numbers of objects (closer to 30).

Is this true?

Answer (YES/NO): NO